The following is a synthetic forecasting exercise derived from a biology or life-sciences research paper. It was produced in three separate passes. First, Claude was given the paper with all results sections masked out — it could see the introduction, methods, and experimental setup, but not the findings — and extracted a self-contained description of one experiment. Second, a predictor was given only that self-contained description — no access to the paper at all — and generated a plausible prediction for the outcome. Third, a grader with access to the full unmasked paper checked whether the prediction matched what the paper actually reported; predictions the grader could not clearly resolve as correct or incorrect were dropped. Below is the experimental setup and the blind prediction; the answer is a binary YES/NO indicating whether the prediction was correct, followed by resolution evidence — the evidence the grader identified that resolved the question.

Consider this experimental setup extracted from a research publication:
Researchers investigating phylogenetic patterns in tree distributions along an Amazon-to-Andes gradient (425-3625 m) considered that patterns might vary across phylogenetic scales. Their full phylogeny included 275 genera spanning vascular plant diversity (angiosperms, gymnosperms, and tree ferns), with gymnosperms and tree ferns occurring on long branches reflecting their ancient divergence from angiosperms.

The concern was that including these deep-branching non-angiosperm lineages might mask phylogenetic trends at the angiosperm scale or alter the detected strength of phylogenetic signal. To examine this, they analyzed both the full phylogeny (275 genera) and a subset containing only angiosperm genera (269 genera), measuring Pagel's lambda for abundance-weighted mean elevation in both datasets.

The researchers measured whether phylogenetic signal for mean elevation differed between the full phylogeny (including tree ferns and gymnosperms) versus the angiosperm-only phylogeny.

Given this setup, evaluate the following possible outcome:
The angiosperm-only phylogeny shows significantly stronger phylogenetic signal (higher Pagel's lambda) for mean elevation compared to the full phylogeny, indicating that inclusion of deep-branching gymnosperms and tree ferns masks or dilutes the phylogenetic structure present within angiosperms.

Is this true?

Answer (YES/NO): NO